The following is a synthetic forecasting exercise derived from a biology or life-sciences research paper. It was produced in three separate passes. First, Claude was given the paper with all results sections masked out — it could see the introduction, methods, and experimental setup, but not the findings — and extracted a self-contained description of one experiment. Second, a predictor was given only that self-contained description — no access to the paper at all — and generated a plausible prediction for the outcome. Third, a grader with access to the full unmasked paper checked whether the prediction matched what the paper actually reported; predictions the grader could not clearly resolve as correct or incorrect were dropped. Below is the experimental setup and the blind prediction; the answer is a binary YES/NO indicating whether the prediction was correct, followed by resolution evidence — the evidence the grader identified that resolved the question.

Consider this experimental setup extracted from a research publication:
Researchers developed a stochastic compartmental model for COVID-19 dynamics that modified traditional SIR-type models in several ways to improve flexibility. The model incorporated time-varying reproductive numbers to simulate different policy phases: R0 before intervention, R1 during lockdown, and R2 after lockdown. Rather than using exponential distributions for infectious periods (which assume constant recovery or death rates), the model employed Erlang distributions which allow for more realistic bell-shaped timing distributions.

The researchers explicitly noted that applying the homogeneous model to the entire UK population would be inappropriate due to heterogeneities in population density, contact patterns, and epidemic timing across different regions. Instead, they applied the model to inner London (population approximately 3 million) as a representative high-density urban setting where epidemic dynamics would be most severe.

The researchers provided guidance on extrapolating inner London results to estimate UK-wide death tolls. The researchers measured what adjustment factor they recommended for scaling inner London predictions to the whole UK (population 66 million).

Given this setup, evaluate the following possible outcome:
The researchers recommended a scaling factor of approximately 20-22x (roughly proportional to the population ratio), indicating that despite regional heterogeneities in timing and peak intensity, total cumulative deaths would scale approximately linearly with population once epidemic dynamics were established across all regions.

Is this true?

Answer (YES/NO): NO